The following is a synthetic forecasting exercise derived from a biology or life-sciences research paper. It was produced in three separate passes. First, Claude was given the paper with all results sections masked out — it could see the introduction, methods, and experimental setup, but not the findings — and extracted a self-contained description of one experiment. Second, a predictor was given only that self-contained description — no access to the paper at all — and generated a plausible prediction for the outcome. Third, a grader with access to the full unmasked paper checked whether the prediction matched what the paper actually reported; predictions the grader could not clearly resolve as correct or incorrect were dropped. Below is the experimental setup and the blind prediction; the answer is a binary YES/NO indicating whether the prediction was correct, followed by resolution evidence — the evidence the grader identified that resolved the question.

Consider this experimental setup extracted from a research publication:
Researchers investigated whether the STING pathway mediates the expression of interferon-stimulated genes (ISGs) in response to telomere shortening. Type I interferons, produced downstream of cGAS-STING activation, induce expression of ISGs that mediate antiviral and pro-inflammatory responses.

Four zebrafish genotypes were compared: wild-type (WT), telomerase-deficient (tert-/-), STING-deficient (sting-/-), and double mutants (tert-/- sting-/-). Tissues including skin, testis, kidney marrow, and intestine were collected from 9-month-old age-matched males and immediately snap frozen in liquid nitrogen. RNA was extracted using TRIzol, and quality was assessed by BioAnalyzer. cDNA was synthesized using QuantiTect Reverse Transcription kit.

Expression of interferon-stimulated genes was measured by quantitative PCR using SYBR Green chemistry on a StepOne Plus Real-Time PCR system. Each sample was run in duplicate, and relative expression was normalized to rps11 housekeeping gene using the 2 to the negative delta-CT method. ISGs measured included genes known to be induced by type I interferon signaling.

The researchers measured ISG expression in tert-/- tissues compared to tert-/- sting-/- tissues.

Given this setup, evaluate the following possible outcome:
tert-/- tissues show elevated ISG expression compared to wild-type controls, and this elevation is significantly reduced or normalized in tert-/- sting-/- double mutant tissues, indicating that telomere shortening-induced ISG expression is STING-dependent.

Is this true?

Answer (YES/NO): YES